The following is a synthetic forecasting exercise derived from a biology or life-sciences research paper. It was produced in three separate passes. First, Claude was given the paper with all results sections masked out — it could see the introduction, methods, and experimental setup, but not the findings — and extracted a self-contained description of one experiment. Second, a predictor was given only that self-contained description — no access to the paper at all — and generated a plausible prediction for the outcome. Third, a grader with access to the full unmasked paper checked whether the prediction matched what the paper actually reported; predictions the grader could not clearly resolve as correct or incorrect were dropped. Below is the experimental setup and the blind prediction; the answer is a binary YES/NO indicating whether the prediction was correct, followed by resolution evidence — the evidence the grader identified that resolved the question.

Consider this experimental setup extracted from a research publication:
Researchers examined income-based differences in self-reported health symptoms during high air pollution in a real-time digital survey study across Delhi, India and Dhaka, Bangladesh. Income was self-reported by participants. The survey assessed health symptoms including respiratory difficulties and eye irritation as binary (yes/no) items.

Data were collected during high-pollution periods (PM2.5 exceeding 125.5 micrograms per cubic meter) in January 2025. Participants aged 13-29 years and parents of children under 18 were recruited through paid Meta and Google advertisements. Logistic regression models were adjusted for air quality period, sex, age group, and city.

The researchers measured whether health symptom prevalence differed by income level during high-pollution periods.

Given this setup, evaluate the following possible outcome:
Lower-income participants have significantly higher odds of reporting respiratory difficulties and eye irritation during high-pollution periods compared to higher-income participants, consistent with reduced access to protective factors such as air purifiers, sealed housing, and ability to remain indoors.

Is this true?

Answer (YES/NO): NO